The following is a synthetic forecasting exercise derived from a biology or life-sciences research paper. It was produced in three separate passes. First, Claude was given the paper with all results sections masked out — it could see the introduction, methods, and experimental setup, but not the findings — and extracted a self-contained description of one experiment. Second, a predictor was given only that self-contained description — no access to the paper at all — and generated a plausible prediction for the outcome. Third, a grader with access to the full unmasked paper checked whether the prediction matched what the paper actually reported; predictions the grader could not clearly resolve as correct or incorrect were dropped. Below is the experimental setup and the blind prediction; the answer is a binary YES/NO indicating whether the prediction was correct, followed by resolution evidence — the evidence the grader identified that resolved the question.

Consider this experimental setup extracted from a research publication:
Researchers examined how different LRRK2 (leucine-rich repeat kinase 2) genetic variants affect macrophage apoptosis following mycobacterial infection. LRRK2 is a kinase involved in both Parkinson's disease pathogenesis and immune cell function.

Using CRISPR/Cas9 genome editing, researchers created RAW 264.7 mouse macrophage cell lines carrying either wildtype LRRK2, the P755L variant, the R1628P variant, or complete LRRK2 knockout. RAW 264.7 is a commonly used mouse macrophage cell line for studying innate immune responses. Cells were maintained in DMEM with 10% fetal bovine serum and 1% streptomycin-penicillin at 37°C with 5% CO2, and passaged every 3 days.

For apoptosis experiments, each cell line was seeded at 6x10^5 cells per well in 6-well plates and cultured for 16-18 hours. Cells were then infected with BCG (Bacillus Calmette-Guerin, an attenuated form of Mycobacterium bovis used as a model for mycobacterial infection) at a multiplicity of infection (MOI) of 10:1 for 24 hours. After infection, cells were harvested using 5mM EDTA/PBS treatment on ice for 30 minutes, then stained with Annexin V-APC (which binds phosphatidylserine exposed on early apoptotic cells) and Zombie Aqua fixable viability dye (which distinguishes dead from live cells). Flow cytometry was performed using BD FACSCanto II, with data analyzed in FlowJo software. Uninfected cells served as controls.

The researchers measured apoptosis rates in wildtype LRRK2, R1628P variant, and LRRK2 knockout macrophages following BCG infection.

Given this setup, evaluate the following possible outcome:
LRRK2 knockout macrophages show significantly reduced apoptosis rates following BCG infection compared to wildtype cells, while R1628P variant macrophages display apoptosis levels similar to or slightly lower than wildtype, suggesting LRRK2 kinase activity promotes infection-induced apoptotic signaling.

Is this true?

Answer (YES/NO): NO